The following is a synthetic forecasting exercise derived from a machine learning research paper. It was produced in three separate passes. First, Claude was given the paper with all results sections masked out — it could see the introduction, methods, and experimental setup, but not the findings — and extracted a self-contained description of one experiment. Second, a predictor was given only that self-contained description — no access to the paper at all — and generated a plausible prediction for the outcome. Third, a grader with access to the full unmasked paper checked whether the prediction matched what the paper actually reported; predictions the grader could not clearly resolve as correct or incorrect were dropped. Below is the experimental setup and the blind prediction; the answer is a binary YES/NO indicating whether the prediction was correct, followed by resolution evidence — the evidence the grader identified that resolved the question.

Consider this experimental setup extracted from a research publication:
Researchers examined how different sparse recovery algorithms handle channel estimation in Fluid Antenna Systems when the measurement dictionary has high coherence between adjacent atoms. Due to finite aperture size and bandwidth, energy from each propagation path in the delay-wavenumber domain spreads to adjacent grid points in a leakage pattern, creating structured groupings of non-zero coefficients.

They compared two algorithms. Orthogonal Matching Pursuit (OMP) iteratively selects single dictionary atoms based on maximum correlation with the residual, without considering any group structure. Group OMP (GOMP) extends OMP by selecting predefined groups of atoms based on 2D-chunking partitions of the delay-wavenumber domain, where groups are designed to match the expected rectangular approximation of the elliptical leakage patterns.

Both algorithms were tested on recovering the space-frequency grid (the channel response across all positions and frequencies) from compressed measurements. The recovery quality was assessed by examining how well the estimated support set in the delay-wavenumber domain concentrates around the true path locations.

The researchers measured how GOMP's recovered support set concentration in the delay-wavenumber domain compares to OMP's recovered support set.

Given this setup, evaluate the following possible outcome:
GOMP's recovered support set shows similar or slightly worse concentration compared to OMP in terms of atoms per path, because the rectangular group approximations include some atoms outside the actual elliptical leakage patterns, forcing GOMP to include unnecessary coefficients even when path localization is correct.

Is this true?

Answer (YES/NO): NO